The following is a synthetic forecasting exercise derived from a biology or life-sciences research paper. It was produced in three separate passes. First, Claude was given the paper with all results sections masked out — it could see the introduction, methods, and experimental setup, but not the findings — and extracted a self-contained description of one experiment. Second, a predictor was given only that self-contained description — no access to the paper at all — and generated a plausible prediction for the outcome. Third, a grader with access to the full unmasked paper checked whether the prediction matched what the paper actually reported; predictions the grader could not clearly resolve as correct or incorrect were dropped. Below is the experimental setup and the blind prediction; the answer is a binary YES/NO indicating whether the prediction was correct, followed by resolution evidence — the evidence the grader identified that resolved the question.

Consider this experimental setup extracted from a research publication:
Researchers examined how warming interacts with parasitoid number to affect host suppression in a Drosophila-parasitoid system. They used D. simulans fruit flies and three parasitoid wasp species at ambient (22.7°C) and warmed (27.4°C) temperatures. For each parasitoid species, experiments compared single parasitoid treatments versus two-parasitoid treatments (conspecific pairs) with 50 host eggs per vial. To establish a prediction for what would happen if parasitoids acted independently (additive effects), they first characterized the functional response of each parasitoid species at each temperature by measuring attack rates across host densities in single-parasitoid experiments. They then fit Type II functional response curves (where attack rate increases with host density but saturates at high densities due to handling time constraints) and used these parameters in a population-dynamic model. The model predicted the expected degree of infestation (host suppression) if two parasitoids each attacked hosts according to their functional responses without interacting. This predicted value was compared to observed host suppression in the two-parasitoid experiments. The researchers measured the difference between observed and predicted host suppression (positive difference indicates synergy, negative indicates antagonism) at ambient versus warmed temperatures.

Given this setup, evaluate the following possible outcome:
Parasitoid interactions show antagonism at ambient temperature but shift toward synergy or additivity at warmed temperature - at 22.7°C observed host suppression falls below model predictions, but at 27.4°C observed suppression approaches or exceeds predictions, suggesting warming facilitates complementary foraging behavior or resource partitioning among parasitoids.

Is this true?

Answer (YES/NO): NO